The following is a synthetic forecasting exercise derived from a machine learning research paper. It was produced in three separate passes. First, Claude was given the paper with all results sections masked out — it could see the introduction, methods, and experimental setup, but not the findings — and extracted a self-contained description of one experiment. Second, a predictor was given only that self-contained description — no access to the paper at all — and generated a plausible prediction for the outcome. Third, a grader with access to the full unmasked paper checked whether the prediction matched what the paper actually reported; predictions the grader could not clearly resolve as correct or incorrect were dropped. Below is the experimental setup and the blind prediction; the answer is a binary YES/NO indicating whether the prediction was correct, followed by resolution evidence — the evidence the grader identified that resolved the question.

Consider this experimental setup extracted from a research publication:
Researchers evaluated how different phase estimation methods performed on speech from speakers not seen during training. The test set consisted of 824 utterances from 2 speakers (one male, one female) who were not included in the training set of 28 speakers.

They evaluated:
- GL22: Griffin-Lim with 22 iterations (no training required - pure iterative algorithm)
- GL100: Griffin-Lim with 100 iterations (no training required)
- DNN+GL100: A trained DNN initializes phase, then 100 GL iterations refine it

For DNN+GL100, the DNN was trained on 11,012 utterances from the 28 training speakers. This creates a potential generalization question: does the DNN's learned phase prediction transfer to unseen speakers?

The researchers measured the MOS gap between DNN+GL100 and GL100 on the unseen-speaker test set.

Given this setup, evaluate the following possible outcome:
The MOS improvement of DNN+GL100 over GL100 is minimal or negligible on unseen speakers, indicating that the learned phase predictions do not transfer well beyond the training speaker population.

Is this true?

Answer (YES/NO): NO